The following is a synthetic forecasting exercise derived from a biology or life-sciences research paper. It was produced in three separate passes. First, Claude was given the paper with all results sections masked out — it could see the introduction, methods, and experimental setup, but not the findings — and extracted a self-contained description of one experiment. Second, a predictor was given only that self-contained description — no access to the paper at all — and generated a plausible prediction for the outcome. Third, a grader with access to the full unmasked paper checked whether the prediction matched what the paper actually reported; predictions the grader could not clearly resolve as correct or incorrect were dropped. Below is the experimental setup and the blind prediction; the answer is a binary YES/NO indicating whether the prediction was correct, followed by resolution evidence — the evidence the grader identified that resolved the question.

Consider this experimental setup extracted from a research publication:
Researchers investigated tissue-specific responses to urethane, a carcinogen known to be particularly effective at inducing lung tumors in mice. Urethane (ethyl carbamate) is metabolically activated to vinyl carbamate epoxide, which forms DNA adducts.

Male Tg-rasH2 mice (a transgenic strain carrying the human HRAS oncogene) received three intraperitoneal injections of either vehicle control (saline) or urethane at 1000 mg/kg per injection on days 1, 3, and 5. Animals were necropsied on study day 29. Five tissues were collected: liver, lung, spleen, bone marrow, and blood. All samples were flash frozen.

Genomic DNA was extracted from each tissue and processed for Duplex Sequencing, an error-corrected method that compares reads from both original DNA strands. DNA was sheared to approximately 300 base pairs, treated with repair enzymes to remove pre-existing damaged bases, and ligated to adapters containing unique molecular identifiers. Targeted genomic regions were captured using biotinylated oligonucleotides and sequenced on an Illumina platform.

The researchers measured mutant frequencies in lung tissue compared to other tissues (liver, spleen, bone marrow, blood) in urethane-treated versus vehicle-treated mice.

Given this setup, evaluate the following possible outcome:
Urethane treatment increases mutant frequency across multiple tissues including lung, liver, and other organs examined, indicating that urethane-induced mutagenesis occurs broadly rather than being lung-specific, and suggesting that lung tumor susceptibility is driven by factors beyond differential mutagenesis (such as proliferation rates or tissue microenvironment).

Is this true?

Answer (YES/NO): YES